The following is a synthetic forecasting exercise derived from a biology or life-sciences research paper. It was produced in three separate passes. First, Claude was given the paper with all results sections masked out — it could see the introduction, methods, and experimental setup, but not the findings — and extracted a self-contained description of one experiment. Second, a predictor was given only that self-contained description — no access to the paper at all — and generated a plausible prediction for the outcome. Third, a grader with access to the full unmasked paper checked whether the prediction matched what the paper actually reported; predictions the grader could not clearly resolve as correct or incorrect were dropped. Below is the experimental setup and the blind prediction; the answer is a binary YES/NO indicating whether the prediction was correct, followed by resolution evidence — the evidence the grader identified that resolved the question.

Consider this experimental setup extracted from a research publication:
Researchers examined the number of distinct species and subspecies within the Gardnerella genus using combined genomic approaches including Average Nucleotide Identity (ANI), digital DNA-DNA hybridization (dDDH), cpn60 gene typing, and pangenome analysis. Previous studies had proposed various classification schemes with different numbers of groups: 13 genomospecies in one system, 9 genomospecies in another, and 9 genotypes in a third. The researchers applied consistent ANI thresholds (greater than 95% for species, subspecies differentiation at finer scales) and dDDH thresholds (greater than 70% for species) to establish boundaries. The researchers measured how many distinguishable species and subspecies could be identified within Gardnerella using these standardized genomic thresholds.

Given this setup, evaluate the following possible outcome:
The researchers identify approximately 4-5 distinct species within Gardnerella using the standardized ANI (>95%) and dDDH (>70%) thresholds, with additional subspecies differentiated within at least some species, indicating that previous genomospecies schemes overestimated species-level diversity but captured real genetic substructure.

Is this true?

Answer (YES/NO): NO